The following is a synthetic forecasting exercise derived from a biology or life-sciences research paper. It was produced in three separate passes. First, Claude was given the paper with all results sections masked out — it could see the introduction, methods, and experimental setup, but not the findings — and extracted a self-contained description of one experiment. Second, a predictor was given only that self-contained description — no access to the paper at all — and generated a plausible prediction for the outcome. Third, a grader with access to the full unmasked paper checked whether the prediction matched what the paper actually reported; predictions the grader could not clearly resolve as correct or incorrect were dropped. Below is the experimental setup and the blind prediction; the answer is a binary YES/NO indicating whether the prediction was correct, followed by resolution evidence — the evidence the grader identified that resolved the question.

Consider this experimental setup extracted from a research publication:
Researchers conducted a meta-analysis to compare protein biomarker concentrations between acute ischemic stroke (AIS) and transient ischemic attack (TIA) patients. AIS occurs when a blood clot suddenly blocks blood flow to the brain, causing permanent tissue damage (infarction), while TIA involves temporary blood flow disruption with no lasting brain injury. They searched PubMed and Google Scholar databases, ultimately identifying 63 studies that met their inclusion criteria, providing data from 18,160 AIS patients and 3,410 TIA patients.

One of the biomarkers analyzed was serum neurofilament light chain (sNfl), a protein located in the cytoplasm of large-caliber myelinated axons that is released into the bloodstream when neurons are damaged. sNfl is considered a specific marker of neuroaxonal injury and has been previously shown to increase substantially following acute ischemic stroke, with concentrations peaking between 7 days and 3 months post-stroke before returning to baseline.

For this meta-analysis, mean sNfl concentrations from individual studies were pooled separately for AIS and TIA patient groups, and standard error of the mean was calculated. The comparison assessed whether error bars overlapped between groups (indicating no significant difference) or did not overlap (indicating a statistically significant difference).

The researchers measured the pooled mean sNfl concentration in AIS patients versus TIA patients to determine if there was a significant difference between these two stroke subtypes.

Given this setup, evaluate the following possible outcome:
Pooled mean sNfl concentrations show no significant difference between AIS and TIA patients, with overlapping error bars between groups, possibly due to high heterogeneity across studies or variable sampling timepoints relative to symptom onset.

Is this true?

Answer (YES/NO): NO